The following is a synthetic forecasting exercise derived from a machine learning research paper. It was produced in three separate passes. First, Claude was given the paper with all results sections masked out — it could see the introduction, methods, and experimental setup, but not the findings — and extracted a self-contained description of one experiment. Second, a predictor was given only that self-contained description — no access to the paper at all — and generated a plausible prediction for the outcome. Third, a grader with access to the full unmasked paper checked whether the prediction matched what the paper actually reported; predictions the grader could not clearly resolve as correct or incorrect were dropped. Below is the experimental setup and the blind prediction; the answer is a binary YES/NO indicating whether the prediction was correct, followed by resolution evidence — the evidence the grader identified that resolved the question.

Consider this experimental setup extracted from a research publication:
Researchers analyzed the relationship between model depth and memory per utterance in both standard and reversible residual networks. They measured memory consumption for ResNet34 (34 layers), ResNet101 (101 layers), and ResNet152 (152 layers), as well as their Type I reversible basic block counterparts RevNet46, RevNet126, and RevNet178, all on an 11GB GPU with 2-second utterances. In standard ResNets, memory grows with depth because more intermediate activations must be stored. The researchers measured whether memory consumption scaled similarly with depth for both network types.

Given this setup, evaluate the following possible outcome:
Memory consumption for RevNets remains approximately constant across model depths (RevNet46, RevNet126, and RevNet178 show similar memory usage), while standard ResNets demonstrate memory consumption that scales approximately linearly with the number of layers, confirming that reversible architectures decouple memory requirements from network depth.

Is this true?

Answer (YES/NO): YES